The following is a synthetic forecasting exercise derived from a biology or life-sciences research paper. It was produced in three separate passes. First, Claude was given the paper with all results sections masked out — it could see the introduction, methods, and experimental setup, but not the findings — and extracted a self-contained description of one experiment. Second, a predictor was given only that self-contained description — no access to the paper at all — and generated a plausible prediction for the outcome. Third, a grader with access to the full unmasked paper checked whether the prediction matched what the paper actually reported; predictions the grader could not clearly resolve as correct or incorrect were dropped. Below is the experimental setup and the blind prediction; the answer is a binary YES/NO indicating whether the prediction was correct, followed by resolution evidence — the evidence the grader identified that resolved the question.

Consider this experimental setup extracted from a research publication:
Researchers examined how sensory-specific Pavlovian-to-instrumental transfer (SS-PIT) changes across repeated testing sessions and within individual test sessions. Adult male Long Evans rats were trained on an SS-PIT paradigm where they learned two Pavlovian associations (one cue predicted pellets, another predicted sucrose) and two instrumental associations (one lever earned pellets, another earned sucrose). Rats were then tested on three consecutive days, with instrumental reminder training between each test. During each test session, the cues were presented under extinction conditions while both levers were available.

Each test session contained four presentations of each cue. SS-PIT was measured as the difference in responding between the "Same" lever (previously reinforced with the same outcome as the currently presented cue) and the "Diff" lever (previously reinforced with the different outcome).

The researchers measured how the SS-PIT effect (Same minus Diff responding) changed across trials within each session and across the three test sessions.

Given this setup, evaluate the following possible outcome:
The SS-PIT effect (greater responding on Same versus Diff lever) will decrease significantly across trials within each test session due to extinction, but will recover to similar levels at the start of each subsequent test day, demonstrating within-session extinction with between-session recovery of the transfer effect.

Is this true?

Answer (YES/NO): YES